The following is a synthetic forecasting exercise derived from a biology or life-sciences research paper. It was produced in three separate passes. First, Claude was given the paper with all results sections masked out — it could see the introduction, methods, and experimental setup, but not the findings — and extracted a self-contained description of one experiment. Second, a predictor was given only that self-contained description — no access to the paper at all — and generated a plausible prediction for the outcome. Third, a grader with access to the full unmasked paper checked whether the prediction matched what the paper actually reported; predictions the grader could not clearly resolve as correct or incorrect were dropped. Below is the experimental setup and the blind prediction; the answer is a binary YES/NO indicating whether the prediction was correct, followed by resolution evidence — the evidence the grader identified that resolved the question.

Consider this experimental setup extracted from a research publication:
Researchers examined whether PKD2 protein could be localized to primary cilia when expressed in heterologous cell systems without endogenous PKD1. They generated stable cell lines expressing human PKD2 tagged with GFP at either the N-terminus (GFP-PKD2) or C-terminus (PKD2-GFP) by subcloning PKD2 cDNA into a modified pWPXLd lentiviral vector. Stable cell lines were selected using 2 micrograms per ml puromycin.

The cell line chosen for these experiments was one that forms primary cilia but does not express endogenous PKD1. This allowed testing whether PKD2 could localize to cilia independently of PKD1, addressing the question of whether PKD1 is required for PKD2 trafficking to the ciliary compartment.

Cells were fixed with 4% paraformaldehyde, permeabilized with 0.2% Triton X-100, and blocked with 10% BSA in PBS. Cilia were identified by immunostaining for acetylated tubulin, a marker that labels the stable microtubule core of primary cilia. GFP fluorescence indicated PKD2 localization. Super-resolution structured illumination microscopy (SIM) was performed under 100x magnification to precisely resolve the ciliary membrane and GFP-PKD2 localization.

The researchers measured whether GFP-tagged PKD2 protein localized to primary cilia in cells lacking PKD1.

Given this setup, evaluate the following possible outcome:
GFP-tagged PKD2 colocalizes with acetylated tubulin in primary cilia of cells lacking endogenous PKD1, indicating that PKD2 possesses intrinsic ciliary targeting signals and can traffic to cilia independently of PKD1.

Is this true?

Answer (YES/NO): YES